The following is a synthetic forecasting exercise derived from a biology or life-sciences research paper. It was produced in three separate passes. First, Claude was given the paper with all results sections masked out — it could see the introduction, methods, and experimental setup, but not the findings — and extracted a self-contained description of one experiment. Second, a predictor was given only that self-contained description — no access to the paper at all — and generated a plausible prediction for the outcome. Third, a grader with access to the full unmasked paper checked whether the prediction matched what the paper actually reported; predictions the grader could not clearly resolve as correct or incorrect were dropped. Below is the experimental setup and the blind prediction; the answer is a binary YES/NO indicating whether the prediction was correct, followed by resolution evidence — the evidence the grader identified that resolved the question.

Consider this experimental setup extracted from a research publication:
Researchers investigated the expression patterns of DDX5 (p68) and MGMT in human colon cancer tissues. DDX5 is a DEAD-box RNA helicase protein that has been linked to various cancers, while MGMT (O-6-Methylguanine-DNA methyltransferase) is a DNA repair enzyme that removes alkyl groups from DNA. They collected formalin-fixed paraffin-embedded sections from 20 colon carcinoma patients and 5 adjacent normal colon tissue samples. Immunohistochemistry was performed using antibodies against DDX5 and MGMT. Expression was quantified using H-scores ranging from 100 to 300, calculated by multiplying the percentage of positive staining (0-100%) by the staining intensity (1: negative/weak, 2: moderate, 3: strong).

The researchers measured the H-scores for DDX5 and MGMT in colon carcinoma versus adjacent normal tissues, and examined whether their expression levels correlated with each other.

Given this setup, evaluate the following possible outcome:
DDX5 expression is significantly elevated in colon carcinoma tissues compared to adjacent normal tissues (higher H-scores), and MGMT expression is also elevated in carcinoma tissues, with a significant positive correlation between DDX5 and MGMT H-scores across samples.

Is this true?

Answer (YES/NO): YES